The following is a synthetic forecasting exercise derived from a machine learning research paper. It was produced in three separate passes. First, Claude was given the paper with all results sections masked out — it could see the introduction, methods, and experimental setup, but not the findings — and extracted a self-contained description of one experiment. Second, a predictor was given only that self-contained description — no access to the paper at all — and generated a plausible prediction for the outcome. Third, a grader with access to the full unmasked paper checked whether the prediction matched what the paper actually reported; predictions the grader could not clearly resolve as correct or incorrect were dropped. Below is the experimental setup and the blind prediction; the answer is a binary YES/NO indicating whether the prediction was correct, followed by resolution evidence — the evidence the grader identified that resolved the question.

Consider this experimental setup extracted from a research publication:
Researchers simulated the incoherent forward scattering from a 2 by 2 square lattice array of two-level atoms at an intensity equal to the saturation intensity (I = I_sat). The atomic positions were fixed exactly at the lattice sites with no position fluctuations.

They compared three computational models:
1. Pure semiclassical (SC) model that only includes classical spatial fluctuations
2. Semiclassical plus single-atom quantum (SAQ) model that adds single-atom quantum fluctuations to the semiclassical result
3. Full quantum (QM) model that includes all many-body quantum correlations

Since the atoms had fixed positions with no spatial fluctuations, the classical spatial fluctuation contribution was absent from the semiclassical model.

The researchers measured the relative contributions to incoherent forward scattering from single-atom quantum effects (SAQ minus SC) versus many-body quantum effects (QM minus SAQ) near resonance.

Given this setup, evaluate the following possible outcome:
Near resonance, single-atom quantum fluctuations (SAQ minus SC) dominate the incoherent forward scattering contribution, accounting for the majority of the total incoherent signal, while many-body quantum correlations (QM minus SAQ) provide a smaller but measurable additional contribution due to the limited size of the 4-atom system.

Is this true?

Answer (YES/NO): NO